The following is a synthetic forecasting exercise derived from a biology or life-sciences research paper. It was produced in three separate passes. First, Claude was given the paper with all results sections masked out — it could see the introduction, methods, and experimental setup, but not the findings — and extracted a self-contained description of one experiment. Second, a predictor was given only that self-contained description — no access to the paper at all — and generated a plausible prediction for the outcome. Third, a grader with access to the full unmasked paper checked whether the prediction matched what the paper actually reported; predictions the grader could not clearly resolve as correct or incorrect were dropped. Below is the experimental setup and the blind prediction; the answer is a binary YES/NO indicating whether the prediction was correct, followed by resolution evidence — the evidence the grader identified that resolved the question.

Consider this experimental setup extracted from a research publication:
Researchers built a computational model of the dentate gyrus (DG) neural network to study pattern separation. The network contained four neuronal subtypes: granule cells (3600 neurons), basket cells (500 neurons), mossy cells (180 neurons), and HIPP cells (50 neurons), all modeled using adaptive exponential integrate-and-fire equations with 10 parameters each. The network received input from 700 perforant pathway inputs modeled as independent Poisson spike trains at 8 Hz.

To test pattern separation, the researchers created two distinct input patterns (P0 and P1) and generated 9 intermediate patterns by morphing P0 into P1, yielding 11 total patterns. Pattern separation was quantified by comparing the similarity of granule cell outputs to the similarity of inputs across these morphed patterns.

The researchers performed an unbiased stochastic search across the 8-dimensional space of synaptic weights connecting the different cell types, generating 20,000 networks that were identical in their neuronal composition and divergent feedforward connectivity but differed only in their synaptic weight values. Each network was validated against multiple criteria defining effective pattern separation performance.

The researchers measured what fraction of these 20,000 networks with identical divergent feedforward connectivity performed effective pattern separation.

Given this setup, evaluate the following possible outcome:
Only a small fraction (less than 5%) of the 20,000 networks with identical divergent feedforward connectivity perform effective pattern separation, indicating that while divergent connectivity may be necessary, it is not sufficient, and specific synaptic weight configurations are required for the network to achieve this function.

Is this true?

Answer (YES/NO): YES